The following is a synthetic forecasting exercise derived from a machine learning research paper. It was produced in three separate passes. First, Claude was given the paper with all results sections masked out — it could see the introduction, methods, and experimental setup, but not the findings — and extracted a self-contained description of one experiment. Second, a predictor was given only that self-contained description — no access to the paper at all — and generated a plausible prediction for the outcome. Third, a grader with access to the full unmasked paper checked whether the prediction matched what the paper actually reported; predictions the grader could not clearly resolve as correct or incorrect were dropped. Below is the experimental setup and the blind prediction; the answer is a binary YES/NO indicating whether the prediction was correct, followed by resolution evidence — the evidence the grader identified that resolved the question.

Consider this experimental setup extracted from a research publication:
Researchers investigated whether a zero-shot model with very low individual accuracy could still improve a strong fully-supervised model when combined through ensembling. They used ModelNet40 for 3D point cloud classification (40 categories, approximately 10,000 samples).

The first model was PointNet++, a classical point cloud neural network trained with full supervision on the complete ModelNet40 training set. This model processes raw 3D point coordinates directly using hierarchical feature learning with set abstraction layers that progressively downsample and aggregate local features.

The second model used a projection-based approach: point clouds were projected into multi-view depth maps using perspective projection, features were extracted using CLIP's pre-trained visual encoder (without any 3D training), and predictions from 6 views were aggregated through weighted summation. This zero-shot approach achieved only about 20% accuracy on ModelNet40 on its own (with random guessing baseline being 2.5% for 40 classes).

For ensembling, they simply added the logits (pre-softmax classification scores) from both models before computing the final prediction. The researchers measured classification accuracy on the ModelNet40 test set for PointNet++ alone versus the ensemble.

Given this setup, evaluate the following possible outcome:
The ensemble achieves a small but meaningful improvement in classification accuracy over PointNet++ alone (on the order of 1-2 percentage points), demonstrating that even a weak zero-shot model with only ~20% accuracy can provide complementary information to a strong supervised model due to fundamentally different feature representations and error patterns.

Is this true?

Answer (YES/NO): YES